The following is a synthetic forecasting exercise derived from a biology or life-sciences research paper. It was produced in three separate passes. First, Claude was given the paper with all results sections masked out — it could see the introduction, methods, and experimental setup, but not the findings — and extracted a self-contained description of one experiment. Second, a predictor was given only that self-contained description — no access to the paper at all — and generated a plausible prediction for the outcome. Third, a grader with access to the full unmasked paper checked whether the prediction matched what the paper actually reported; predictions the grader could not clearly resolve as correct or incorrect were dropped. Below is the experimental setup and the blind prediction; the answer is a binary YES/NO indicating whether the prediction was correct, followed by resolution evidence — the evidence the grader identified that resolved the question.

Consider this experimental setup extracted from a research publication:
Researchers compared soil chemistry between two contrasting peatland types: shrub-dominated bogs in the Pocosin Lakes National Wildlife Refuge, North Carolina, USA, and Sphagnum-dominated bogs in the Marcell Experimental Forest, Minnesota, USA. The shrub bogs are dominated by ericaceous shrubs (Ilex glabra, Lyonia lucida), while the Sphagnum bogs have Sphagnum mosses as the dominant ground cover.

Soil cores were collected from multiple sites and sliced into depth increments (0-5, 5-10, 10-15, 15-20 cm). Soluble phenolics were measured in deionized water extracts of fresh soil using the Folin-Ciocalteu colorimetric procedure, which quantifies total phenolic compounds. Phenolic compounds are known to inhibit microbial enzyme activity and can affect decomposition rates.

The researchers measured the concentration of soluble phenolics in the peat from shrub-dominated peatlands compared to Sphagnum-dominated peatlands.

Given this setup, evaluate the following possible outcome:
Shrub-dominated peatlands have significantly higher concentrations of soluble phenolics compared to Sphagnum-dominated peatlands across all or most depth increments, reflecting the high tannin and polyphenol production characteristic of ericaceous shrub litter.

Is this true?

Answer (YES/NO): YES